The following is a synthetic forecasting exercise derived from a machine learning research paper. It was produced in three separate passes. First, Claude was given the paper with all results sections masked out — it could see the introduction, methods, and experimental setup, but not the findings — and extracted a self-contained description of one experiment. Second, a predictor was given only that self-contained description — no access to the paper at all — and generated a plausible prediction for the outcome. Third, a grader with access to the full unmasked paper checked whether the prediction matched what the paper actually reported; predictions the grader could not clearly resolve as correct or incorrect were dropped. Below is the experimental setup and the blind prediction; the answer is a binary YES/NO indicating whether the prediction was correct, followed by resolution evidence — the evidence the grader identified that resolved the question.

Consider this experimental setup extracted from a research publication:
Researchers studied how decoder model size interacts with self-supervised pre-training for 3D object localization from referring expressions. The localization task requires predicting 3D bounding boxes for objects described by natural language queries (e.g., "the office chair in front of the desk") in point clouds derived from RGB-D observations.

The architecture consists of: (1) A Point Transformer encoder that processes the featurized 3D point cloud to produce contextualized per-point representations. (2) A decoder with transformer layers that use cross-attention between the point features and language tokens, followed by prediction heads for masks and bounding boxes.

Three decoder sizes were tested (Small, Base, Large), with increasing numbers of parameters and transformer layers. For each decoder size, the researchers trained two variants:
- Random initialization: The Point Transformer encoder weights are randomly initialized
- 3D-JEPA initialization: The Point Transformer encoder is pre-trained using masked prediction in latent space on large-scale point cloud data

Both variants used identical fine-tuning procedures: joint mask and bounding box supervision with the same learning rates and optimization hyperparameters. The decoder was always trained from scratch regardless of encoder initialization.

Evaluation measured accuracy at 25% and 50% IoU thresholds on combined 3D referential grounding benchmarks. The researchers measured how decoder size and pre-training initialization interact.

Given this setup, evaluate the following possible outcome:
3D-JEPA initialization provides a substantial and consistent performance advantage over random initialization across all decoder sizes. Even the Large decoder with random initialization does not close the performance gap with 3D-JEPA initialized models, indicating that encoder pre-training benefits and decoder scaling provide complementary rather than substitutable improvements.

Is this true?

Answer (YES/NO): YES